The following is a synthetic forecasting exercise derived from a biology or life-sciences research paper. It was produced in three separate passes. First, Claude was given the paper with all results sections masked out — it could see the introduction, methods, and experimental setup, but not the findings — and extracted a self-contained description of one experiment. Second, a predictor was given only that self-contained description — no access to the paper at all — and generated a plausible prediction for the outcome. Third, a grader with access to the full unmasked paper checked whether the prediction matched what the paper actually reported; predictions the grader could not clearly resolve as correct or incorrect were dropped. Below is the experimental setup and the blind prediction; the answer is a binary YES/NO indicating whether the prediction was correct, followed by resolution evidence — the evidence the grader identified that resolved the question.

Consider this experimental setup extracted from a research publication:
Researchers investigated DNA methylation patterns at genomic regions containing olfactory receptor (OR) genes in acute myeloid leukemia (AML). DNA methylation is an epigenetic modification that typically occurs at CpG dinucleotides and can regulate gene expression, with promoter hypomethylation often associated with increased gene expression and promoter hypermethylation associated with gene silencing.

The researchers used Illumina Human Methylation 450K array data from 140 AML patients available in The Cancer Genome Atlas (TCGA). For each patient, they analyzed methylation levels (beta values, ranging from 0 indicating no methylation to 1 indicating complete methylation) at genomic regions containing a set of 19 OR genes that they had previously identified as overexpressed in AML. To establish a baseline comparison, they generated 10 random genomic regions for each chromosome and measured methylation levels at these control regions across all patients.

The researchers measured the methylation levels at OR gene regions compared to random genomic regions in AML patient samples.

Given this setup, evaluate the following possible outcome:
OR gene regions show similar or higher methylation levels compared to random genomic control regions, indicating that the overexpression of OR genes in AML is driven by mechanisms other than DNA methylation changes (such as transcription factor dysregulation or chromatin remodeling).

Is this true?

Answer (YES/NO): YES